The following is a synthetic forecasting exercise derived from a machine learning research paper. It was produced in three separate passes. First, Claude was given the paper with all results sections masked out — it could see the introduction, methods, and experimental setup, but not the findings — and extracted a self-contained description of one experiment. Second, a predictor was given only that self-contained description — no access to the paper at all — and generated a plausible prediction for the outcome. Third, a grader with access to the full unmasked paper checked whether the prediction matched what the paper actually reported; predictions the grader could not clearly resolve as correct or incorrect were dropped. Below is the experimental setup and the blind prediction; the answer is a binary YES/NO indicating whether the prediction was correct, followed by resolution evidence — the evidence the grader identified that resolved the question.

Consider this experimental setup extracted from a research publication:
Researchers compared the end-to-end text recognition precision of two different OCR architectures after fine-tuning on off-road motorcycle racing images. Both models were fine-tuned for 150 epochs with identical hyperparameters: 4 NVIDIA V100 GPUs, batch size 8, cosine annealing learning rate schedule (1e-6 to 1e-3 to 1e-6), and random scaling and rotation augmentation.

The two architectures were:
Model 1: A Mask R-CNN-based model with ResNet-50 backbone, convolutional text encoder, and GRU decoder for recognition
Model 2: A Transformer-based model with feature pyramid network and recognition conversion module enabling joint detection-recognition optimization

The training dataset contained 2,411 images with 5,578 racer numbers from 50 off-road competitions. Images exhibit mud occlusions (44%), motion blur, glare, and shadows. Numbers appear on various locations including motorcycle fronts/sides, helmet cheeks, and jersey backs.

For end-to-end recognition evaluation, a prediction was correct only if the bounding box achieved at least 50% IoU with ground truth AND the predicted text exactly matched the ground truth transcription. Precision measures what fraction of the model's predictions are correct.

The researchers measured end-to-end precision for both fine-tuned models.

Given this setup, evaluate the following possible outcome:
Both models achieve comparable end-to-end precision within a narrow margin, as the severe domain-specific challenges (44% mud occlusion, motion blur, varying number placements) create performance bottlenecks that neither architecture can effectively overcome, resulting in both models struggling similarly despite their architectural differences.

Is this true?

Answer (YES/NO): NO